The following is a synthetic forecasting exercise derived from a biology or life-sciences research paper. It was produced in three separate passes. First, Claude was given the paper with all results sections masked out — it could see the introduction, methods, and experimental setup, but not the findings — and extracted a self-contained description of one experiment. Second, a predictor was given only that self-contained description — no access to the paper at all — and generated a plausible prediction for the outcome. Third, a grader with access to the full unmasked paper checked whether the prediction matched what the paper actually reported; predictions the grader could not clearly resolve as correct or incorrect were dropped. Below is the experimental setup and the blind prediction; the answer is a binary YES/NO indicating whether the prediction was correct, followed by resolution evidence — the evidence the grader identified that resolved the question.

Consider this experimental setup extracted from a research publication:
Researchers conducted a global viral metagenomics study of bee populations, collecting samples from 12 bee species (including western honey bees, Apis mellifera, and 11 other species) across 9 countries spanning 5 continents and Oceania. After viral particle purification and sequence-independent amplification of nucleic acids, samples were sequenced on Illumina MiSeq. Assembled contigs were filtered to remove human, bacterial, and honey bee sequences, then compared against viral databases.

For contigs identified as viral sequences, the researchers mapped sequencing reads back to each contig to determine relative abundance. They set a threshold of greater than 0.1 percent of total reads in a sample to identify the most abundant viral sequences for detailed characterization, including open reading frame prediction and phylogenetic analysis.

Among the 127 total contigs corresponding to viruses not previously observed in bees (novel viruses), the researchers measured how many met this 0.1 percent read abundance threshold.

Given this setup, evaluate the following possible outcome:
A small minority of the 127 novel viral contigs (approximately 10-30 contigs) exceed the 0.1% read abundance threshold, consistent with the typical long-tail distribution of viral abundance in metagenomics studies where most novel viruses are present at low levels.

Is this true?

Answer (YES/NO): YES